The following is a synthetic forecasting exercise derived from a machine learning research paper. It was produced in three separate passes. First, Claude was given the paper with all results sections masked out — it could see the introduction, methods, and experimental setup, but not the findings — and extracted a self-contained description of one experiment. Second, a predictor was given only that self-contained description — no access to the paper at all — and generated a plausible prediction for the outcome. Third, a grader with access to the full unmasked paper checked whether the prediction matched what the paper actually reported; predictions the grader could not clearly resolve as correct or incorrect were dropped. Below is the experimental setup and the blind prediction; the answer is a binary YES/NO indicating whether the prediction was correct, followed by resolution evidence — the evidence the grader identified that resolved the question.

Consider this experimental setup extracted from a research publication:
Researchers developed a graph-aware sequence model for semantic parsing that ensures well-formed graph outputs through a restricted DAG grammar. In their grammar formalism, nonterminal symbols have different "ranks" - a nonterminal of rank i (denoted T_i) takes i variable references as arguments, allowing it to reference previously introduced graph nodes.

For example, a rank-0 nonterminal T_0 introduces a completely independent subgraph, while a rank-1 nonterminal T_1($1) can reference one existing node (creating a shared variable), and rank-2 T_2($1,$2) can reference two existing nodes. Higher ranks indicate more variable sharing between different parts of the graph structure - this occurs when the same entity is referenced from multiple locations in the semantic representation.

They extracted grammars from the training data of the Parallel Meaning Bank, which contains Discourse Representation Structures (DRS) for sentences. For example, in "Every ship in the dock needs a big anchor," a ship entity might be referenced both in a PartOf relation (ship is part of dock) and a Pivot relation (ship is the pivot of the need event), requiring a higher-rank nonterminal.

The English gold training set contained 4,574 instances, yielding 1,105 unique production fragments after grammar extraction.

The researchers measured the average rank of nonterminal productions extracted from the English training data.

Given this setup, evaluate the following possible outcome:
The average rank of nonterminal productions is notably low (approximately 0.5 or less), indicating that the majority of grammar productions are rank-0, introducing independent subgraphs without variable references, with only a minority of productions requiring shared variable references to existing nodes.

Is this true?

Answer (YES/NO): NO